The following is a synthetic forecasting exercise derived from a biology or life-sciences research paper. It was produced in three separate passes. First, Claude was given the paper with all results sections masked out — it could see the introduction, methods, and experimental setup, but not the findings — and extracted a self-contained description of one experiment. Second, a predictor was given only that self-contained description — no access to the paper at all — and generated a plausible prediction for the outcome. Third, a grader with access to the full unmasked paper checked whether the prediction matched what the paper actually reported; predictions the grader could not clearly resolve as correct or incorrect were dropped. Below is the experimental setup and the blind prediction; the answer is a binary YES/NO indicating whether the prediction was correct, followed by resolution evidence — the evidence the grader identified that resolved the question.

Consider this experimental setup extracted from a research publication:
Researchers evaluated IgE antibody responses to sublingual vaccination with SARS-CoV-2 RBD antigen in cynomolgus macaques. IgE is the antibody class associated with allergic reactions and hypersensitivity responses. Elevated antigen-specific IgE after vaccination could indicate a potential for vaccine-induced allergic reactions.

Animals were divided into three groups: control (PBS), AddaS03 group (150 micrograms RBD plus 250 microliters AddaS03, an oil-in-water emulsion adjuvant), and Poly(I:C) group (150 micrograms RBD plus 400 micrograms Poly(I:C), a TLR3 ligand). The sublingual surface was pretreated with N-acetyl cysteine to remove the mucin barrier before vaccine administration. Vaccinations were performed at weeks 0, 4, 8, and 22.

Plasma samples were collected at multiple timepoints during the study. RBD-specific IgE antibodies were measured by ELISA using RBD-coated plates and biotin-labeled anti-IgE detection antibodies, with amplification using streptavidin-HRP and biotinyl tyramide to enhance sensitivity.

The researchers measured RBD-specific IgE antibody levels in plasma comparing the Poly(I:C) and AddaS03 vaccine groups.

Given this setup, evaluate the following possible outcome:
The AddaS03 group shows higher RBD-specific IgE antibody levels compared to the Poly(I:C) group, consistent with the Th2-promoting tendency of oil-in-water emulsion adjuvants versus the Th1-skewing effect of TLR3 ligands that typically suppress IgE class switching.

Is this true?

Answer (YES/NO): NO